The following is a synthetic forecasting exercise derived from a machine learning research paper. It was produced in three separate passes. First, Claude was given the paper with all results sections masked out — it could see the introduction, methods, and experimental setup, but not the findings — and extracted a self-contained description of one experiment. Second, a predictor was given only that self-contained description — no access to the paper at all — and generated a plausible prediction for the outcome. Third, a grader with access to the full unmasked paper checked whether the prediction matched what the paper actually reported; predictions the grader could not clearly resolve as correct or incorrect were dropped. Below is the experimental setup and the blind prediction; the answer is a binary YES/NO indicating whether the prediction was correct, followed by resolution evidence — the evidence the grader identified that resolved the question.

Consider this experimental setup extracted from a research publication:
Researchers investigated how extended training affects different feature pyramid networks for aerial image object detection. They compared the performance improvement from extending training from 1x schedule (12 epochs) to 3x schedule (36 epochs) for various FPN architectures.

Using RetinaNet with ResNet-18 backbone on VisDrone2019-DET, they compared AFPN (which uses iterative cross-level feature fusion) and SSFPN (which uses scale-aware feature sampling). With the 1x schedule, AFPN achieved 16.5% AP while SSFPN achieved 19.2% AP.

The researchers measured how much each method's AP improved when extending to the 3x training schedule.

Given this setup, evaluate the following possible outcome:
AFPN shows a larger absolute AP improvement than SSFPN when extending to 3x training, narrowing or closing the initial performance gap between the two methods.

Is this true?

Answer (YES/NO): NO